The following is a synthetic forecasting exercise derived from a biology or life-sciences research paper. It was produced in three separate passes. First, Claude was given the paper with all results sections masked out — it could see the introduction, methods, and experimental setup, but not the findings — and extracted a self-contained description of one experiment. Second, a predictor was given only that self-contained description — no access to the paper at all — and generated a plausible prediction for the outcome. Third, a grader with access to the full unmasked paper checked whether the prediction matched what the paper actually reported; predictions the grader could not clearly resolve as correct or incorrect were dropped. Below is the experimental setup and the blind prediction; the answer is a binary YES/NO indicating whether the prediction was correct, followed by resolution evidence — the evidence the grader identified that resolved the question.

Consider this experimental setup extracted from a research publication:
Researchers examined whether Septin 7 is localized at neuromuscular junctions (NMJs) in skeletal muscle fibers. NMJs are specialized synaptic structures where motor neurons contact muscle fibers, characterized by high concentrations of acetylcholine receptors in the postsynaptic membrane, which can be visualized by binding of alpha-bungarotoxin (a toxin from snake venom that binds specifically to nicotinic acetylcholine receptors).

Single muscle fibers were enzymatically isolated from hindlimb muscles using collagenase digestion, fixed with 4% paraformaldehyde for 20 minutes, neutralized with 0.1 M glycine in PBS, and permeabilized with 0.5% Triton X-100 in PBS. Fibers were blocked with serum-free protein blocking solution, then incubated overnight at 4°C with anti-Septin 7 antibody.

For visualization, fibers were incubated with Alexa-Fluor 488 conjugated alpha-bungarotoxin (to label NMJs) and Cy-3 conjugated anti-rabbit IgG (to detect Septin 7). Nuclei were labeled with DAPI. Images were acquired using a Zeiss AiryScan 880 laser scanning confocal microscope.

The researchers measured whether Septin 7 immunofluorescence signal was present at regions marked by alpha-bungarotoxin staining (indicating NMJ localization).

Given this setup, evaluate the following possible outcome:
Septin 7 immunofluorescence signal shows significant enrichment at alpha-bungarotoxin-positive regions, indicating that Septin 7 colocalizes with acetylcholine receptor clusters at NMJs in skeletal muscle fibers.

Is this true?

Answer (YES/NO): YES